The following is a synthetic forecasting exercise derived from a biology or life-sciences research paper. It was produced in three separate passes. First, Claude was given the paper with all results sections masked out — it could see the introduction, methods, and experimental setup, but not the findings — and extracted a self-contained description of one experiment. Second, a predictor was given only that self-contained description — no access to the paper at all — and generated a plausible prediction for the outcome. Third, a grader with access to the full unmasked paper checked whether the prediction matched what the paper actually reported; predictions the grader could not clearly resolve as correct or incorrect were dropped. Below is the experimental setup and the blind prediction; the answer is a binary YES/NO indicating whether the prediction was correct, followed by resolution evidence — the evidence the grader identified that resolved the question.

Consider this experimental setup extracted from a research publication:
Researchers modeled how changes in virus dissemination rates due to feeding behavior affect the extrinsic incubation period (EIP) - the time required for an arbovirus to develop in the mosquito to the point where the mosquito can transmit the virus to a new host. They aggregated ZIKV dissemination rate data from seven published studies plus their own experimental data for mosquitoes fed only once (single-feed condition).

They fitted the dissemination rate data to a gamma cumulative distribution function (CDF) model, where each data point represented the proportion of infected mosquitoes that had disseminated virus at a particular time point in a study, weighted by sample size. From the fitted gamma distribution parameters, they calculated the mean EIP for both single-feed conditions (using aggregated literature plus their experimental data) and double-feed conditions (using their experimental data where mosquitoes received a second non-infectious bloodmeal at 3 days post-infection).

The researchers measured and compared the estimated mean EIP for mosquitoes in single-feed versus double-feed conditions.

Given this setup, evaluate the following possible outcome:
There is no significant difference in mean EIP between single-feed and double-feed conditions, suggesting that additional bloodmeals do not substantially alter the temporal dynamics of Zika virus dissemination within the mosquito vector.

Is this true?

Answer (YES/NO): NO